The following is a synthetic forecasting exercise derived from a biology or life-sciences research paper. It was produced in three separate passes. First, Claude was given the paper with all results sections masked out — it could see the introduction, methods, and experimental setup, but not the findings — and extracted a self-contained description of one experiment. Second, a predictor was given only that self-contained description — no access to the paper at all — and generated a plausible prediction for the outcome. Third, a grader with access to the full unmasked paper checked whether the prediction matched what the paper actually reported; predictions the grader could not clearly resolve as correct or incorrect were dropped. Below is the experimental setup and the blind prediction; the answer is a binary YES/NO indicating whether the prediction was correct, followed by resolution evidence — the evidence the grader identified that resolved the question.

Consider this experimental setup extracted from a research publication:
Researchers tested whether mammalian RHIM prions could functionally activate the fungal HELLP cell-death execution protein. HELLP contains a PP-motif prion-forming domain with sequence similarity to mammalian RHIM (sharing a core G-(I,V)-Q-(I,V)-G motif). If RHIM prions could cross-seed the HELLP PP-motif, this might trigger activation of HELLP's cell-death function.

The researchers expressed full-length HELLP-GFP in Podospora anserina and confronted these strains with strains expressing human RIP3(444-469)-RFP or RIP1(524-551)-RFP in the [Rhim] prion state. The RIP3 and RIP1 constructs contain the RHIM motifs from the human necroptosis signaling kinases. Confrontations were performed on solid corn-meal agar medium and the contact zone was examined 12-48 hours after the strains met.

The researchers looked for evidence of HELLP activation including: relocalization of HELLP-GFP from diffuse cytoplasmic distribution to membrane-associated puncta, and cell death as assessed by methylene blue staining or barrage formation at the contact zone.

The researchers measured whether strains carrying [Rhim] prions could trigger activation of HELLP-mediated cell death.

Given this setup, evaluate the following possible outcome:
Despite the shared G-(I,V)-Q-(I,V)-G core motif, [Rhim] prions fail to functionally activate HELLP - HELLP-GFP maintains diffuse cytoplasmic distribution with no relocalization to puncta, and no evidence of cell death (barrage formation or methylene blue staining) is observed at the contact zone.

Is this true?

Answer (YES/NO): NO